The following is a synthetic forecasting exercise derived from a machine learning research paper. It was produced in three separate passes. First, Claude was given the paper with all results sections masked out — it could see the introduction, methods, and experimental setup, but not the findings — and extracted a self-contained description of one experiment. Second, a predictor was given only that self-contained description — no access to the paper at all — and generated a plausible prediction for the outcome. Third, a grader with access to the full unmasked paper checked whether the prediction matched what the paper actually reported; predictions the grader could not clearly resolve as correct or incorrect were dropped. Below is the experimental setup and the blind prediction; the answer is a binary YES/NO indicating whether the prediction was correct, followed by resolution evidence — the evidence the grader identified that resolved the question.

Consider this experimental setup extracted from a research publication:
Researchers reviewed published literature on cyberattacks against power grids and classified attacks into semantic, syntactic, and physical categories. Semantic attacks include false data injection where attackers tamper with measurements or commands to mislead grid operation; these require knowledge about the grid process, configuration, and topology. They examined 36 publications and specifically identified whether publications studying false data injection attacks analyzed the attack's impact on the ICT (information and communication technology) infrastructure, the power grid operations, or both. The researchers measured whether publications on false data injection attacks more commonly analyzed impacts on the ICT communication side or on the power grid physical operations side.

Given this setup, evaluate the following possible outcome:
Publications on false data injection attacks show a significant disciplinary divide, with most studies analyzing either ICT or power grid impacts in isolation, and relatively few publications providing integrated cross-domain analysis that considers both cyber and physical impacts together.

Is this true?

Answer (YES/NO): YES